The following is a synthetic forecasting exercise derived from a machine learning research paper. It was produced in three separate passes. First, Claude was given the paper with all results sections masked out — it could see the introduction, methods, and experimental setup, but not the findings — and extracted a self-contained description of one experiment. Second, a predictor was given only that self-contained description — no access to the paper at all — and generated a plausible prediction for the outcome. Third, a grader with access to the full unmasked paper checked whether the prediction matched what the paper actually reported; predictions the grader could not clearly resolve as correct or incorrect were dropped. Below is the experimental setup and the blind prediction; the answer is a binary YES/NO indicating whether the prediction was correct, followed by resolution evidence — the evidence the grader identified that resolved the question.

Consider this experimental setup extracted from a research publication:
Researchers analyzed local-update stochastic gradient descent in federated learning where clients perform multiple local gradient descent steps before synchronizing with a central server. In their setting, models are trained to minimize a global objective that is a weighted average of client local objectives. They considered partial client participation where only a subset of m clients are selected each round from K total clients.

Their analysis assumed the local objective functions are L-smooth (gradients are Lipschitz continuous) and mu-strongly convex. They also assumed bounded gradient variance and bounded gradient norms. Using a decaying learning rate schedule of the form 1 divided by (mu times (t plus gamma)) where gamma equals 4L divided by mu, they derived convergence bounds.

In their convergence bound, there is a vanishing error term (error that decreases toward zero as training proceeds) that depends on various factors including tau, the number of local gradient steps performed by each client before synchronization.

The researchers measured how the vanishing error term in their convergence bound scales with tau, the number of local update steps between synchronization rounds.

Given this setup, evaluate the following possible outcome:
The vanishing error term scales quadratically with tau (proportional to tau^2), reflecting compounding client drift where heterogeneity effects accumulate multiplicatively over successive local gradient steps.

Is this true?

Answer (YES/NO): YES